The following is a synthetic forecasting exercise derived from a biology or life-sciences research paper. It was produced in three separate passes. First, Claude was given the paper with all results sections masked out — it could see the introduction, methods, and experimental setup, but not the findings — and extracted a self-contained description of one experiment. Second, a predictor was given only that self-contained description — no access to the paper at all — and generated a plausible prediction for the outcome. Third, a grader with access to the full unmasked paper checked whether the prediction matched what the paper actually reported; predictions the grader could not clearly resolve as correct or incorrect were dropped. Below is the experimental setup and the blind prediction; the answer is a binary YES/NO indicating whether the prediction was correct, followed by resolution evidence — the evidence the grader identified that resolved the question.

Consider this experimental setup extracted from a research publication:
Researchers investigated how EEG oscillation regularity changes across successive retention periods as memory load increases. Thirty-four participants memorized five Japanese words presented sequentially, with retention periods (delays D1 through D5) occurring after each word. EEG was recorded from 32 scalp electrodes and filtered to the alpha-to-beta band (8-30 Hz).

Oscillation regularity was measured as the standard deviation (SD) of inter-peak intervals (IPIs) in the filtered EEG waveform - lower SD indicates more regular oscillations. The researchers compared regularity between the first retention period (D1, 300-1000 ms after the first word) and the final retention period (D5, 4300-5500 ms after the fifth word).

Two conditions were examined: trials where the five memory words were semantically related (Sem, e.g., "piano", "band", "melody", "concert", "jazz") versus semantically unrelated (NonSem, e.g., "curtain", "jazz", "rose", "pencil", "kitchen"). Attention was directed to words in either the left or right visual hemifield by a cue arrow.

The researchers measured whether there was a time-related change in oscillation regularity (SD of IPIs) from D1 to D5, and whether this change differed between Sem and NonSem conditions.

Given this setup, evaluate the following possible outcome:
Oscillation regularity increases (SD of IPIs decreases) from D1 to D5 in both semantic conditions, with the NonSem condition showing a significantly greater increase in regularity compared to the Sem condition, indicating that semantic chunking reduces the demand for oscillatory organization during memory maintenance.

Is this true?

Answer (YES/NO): NO